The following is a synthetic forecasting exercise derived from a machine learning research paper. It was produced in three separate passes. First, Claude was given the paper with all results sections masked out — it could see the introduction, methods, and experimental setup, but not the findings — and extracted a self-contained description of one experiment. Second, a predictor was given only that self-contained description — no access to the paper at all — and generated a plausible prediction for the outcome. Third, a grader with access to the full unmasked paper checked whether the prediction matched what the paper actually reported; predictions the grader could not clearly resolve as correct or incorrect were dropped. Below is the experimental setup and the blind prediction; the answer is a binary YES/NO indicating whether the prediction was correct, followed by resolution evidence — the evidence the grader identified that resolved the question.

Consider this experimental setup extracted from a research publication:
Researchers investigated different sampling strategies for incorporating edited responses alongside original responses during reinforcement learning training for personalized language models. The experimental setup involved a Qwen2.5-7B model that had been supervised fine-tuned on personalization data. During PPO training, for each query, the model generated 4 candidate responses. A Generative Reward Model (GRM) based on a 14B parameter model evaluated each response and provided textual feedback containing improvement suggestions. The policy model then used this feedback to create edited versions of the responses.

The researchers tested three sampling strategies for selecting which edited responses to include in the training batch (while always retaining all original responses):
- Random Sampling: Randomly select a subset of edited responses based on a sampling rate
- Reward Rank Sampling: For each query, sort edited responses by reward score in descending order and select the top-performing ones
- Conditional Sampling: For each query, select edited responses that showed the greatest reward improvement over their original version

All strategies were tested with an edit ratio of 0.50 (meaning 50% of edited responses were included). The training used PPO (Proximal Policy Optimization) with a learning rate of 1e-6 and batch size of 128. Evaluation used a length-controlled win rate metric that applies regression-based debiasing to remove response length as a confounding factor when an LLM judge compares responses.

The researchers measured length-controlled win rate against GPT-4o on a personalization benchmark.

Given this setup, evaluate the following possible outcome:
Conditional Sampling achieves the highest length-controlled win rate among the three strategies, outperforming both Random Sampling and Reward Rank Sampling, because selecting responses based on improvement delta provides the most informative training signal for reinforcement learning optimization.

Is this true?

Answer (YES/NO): NO